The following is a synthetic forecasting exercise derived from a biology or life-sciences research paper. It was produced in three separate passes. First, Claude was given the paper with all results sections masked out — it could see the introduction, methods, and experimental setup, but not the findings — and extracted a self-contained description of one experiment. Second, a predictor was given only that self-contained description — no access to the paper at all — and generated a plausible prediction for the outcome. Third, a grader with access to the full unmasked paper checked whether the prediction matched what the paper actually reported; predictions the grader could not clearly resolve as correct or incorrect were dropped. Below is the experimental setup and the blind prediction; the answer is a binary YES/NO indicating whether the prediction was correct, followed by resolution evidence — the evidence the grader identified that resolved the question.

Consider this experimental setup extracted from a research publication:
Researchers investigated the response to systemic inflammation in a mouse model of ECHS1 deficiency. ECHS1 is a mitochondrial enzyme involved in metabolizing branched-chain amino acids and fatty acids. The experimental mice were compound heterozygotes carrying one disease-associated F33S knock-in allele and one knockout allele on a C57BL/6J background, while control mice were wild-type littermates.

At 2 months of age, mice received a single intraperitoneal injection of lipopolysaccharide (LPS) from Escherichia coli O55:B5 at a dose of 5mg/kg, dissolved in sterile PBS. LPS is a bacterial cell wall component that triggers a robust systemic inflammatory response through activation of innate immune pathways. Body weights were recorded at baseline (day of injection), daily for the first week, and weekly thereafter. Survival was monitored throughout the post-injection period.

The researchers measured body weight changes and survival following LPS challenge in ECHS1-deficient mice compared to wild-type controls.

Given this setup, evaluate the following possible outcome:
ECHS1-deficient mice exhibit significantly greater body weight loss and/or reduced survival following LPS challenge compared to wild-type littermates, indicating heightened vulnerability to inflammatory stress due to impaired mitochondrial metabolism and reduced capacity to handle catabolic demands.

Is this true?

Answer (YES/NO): YES